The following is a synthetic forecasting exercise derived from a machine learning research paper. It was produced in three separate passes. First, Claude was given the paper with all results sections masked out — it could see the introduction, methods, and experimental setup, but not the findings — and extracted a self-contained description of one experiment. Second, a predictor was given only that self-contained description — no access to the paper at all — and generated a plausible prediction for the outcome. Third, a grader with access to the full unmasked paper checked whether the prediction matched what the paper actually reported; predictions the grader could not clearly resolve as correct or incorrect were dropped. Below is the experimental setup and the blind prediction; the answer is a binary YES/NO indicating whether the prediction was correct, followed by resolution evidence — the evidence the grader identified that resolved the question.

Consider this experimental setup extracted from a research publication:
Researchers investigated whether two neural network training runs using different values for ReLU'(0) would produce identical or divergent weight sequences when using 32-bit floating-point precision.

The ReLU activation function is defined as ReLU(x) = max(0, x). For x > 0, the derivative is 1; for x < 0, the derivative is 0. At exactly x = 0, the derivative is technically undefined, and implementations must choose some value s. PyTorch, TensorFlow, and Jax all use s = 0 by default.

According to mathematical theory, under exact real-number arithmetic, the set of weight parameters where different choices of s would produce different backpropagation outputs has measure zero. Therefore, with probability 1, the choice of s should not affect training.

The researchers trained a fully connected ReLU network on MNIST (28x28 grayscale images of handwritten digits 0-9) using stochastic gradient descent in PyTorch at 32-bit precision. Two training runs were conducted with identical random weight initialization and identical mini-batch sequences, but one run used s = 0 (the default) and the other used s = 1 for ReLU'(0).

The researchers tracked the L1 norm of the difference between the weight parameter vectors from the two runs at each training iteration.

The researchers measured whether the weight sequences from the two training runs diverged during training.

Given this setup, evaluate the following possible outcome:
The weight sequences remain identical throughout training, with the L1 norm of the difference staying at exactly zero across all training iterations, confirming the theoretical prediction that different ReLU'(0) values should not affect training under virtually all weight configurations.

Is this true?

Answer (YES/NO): NO